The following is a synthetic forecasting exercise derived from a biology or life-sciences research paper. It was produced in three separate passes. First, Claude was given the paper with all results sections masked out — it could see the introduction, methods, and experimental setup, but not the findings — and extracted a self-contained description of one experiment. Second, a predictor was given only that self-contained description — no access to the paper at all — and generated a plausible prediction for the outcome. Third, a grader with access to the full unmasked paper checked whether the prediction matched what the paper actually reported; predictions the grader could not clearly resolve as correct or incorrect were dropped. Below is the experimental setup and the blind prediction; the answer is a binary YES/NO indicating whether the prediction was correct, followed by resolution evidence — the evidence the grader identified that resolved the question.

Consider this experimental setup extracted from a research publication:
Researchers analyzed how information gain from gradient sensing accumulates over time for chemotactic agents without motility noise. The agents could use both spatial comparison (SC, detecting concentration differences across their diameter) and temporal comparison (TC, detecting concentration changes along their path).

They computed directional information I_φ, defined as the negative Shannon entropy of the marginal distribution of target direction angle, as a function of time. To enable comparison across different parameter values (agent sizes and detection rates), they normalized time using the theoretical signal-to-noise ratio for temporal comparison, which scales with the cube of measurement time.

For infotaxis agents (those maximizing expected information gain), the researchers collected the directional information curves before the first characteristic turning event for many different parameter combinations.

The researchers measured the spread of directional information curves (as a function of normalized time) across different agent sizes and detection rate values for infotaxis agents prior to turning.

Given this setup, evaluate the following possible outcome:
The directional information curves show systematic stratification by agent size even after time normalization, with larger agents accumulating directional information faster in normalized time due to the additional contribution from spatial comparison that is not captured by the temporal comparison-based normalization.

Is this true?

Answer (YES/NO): NO